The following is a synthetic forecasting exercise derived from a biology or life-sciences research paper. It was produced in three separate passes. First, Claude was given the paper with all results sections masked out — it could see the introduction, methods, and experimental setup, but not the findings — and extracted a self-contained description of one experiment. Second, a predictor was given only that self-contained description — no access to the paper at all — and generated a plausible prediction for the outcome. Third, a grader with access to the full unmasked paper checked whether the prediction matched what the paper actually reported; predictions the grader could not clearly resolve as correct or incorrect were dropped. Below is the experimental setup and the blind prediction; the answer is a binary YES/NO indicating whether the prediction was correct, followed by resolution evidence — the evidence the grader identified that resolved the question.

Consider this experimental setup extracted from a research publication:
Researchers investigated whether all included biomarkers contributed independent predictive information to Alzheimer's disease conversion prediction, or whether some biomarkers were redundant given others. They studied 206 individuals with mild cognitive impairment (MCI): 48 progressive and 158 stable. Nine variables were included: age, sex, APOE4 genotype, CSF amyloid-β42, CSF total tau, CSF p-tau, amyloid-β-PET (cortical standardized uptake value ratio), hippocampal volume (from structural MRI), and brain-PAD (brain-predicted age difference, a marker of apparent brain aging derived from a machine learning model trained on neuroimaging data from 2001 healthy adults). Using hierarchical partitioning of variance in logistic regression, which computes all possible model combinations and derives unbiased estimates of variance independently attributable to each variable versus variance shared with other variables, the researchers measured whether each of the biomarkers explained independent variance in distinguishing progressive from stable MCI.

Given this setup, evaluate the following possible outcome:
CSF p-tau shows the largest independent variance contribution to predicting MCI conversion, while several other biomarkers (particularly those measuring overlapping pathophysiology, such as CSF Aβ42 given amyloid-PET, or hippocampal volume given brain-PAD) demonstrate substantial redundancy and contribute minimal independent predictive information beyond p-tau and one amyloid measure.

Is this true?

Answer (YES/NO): NO